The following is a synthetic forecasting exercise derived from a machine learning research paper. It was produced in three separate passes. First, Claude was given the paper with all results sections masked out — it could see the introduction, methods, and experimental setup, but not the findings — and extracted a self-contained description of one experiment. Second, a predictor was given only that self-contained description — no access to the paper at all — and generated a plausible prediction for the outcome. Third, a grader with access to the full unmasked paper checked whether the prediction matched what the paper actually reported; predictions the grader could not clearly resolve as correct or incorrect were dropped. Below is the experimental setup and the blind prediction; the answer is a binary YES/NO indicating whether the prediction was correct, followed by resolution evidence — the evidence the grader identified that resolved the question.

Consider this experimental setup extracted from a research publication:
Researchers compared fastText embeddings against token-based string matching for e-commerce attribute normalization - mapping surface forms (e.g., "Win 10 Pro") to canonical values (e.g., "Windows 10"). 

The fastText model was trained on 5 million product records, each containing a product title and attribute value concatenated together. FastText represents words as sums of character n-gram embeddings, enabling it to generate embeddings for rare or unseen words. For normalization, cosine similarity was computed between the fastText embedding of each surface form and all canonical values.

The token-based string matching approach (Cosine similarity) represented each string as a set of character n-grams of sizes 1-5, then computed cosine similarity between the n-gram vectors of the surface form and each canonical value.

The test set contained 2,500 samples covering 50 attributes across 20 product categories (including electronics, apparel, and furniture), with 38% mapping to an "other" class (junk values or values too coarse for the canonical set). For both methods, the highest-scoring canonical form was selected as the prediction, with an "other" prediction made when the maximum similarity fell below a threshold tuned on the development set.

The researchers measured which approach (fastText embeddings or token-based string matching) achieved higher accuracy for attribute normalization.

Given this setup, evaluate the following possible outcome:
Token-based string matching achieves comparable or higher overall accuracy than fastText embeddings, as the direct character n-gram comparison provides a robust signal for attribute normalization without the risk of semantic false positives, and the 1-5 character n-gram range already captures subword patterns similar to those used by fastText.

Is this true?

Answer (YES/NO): YES